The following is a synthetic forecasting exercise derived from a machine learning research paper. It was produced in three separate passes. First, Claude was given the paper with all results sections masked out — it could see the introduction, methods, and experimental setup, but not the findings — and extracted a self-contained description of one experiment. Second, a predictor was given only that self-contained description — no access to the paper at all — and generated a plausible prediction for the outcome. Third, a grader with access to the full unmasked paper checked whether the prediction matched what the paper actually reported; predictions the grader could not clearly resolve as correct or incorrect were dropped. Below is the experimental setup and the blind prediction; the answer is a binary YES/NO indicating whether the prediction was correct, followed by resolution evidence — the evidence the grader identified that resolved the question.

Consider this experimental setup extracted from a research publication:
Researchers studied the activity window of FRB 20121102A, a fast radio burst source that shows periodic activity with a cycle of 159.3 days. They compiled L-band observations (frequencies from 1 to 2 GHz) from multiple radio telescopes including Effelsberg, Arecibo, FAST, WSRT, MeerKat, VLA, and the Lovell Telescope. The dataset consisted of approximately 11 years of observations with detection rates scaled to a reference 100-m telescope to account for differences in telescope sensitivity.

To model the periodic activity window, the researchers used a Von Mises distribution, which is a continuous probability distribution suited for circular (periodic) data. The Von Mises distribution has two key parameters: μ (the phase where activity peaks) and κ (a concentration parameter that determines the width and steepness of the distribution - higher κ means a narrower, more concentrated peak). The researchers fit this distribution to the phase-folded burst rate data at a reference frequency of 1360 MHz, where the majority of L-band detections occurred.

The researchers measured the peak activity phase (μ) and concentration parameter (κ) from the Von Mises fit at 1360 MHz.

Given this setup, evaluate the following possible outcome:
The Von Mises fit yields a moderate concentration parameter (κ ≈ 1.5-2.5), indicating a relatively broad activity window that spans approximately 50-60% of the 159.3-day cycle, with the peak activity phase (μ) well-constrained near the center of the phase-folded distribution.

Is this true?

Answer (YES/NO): NO